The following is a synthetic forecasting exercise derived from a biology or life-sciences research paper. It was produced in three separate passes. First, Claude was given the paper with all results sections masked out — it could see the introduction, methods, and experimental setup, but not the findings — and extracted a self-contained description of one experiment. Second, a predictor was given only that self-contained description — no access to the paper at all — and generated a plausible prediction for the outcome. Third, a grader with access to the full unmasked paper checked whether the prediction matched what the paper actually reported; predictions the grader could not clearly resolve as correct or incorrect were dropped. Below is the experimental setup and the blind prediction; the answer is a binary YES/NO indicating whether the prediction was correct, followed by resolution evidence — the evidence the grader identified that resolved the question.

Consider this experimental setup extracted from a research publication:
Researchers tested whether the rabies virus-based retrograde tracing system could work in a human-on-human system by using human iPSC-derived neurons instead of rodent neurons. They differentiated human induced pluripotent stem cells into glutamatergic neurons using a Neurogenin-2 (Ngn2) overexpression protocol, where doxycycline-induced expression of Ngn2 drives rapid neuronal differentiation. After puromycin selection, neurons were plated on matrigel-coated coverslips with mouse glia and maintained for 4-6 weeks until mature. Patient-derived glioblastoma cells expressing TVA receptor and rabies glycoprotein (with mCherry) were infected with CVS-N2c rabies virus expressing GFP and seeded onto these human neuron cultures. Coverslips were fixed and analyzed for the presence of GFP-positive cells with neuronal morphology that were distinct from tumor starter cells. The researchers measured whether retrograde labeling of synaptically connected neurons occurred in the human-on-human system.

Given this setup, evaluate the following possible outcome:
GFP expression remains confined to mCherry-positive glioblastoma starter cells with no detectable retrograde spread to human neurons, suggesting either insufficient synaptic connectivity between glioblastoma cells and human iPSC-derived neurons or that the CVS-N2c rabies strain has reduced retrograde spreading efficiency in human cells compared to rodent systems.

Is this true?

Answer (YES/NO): NO